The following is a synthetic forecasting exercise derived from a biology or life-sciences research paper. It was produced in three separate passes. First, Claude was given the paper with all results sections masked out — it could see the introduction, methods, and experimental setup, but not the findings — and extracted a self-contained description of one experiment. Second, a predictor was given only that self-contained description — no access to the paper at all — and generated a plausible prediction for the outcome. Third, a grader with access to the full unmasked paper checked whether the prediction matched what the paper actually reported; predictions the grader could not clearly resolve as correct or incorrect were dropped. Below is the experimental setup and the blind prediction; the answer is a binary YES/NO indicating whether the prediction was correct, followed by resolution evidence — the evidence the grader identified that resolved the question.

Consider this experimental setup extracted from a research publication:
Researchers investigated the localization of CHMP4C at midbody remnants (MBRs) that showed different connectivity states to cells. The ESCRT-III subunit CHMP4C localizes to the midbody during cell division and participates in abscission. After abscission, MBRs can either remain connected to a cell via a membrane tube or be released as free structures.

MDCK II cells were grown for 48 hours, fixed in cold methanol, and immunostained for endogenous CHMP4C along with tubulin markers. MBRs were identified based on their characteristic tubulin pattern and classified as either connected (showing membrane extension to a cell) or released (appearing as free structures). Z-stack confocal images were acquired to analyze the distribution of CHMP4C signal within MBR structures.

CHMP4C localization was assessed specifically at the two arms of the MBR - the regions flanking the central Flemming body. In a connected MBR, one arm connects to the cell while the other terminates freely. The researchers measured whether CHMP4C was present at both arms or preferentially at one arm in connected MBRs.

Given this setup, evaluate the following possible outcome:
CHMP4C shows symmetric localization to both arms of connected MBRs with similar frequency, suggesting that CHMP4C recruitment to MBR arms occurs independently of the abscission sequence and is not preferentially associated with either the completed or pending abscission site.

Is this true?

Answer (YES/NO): NO